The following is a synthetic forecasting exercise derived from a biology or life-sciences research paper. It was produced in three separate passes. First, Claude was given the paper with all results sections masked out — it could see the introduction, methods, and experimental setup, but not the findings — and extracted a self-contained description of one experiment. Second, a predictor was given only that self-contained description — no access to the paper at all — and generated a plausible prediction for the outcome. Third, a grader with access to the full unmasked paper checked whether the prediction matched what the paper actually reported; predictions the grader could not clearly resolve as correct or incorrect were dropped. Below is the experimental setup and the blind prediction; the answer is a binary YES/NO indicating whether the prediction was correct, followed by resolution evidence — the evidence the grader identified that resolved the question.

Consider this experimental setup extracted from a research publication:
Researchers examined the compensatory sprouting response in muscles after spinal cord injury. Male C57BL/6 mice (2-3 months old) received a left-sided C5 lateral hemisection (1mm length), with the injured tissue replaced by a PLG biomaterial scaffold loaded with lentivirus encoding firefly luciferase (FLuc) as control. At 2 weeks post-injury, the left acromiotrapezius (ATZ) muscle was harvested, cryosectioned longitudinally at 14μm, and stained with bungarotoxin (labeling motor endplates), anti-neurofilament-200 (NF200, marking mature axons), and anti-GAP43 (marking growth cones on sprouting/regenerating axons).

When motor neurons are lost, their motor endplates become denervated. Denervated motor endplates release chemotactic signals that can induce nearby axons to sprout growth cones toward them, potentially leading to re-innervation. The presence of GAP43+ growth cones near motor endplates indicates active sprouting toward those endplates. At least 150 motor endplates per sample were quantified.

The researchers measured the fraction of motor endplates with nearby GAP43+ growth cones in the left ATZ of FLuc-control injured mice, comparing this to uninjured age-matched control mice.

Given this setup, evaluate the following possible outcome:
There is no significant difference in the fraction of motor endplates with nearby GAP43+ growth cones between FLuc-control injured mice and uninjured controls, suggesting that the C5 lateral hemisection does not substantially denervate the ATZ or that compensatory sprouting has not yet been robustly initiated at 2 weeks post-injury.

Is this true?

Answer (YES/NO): YES